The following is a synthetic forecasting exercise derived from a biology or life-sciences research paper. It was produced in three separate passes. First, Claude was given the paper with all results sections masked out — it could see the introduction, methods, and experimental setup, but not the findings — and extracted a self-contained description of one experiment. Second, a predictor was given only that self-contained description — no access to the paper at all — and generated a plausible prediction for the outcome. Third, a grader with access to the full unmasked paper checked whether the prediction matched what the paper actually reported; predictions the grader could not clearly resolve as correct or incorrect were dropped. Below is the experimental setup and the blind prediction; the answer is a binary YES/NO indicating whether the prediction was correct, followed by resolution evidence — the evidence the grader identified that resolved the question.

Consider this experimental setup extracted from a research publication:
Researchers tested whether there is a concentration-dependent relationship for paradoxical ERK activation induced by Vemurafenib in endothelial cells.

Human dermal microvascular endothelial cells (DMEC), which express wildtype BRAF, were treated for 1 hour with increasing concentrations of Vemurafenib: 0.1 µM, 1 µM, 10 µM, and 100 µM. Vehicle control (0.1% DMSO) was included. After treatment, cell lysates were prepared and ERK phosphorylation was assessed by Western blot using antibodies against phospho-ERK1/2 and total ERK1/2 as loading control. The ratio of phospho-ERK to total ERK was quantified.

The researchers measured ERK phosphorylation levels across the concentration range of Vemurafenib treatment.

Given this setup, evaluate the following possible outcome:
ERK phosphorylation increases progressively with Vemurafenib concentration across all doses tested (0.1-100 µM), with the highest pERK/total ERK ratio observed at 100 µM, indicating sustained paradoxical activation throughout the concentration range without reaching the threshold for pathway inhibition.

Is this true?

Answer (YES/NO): NO